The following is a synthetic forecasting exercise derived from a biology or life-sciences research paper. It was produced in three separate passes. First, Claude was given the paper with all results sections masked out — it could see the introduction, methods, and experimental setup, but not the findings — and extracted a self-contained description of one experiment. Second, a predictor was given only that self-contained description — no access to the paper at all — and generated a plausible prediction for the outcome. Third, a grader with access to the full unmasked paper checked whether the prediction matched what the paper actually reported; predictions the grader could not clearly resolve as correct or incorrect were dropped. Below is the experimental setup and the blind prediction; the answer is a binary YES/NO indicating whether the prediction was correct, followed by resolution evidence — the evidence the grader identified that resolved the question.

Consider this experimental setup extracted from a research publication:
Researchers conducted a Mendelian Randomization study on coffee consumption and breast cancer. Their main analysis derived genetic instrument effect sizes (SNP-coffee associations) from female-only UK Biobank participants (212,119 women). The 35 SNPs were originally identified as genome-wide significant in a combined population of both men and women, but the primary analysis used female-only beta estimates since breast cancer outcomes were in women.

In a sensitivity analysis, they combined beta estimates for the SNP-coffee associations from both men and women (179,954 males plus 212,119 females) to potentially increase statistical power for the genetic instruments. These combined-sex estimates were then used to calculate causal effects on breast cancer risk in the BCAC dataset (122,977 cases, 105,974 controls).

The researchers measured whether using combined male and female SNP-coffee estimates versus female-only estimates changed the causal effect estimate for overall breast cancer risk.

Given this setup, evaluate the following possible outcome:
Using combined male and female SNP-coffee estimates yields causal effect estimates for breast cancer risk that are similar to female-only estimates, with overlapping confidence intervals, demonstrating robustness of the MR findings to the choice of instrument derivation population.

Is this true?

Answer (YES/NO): YES